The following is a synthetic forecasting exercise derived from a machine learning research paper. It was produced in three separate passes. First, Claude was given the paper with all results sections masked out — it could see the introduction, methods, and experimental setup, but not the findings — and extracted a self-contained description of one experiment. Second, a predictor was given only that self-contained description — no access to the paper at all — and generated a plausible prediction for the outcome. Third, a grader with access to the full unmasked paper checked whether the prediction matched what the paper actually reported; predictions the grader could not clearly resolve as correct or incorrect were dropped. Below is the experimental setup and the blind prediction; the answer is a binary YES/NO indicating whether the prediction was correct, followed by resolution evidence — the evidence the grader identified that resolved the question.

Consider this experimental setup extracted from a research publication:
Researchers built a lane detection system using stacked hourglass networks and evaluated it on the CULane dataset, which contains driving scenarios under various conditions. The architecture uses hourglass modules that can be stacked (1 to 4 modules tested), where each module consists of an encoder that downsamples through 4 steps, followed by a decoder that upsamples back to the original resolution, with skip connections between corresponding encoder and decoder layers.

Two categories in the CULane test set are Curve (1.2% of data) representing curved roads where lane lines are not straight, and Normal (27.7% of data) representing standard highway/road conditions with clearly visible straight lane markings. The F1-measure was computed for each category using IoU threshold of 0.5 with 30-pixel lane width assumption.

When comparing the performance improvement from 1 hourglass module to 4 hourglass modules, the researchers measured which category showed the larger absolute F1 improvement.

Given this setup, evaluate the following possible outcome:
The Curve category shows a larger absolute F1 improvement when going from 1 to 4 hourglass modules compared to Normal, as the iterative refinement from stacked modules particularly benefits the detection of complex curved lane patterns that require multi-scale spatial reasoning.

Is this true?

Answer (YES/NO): NO